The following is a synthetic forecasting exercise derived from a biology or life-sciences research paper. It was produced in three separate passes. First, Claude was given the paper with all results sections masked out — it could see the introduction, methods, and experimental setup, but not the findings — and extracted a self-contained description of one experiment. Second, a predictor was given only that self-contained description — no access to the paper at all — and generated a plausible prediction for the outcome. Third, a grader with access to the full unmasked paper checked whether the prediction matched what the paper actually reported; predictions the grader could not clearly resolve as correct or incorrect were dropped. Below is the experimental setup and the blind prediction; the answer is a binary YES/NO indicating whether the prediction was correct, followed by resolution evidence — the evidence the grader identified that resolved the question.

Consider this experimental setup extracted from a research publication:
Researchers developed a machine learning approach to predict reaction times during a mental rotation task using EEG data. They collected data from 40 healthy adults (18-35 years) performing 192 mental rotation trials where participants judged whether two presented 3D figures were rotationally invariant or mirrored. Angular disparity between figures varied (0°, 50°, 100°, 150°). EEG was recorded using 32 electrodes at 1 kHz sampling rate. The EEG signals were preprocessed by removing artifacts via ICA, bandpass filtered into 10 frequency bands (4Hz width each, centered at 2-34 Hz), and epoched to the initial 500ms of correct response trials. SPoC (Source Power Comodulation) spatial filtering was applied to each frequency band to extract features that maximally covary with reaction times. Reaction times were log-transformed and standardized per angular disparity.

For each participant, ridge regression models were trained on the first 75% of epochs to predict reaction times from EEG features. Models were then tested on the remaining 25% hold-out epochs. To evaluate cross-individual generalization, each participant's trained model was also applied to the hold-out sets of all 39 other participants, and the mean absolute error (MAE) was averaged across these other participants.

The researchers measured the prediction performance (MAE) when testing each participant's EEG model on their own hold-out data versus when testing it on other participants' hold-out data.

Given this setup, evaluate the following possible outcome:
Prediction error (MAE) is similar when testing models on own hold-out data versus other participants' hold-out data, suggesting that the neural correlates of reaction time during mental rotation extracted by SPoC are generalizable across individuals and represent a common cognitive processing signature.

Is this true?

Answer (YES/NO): NO